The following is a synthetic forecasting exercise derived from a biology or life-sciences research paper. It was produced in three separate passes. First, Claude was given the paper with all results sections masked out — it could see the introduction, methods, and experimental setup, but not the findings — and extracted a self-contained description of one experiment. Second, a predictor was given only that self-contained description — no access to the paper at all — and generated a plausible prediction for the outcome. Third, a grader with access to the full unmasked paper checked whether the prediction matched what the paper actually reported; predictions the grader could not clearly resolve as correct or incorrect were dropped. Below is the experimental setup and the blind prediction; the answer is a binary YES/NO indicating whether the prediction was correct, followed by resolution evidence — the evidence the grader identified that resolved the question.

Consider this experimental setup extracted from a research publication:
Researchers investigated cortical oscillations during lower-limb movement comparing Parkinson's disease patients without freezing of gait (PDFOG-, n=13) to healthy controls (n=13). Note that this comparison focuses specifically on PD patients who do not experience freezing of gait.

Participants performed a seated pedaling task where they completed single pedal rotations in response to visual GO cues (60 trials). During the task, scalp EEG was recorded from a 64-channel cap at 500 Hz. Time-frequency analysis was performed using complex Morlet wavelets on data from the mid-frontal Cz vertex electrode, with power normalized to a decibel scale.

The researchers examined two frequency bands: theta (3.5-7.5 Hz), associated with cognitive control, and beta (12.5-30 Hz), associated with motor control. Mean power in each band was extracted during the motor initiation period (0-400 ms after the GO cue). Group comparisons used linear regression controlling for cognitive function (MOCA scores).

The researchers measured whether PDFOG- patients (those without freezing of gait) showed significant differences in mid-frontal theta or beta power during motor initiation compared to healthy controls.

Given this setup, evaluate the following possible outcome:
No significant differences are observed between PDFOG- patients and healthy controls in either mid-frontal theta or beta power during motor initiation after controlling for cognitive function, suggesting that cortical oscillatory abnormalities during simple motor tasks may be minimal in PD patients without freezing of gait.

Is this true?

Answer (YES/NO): NO